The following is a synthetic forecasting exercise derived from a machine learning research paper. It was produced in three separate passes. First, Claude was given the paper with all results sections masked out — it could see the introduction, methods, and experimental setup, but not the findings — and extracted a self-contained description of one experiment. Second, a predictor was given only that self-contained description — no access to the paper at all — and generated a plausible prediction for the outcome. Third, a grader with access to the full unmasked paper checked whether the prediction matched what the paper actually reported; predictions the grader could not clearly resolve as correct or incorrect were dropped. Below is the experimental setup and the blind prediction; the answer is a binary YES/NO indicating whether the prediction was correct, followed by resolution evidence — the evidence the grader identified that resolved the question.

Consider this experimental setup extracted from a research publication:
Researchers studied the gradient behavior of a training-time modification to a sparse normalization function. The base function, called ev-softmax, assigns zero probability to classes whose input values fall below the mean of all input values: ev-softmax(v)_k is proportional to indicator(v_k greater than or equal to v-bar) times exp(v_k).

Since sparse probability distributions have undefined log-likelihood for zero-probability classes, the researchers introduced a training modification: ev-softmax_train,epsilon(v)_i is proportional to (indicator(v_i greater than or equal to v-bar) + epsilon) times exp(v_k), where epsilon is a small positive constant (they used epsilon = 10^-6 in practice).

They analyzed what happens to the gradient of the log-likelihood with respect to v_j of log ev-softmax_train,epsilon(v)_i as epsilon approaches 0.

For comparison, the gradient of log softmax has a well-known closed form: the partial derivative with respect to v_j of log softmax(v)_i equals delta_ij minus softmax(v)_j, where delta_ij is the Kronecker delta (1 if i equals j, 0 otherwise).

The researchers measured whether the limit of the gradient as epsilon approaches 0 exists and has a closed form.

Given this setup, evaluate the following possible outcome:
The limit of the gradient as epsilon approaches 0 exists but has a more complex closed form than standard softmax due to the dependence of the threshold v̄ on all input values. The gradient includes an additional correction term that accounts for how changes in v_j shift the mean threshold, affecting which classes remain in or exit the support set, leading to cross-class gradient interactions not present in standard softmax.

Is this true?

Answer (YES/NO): NO